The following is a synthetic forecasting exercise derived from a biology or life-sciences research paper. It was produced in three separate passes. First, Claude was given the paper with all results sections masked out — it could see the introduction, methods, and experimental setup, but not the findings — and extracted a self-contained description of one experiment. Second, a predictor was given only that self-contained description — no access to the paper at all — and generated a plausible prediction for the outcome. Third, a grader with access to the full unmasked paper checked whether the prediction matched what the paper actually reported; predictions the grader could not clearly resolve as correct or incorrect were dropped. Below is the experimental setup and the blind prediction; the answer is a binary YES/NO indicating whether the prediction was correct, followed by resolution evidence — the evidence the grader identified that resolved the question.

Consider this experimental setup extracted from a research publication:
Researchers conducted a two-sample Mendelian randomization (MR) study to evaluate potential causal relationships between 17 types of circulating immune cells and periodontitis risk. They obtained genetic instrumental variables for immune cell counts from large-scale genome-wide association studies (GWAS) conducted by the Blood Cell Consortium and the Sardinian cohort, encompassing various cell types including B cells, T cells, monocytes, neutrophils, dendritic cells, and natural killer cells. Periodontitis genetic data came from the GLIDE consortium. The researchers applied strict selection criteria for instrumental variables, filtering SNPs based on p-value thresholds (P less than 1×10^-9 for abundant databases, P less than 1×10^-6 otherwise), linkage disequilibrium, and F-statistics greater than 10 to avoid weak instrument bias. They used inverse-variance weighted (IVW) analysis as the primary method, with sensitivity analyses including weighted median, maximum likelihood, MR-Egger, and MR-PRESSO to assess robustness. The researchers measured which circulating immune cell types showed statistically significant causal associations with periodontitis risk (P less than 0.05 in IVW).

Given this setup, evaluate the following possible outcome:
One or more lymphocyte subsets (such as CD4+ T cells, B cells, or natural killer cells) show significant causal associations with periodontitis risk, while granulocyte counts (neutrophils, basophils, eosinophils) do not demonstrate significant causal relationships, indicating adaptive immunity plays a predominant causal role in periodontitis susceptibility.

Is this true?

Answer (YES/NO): NO